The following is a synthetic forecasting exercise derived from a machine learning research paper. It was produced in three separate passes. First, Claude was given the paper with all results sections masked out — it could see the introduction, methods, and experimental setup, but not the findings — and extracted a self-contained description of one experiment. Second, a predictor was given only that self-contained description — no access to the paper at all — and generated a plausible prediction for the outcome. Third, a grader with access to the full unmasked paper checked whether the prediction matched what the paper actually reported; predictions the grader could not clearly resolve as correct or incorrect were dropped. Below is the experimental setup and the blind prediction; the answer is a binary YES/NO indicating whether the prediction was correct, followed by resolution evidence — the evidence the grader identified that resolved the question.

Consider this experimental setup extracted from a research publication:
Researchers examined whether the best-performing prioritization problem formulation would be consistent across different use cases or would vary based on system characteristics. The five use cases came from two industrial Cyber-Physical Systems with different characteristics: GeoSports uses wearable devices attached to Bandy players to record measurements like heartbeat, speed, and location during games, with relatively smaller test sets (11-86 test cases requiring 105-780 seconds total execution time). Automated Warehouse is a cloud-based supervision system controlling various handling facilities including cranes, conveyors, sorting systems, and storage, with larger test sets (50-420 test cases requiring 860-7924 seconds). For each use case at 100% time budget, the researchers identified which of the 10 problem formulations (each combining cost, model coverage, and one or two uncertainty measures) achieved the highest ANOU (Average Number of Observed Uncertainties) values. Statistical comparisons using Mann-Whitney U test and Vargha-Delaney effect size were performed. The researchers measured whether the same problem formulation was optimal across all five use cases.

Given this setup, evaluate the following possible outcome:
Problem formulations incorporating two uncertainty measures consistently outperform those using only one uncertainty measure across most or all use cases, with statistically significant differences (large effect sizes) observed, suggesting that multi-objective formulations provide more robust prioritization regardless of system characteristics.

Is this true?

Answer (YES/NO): NO